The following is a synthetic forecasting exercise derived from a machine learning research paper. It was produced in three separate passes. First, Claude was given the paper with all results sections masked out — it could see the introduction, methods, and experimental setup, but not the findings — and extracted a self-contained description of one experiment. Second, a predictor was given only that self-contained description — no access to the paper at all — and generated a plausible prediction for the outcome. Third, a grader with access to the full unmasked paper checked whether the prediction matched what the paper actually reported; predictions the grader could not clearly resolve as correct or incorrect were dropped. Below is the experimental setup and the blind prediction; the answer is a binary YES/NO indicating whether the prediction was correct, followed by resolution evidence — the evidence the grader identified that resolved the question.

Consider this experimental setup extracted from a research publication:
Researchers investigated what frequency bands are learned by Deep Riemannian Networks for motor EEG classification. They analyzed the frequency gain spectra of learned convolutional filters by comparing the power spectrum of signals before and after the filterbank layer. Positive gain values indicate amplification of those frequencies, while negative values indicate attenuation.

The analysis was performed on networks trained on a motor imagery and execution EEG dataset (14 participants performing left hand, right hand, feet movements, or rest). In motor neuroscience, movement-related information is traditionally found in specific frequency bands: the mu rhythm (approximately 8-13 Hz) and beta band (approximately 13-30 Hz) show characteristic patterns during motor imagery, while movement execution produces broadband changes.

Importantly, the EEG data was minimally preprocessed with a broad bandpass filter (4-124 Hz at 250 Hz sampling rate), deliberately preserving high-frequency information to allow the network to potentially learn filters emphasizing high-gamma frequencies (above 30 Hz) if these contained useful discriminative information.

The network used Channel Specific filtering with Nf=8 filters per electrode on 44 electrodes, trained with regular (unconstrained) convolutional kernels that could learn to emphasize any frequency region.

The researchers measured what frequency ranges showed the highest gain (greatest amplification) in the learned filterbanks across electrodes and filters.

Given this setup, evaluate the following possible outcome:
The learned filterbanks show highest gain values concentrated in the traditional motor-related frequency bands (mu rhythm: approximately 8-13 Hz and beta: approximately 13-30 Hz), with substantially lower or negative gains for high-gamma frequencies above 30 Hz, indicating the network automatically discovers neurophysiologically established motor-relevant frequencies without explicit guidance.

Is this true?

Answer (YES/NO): NO